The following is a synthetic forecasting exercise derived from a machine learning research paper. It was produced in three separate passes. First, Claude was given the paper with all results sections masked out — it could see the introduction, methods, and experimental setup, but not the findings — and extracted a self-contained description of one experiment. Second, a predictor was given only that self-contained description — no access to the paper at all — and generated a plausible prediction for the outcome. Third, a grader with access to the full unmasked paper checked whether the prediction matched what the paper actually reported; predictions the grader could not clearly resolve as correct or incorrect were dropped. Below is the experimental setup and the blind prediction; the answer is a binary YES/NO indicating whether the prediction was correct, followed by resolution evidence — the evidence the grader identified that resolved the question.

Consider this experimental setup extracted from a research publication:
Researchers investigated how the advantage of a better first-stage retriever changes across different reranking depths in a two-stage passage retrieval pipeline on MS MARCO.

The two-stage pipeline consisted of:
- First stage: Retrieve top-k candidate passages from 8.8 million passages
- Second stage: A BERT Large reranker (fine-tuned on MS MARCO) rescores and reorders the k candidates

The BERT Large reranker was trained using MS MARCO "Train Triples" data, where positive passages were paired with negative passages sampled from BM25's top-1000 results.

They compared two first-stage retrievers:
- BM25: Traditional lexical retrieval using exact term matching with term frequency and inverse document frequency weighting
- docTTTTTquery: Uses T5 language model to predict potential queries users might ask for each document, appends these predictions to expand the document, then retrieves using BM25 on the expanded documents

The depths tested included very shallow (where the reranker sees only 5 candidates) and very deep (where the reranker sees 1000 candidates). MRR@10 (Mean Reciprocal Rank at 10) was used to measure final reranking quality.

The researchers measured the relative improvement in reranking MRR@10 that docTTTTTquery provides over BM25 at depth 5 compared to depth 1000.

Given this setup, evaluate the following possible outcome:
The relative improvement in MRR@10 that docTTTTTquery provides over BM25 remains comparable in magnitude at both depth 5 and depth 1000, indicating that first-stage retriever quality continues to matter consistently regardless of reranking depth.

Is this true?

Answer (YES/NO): NO